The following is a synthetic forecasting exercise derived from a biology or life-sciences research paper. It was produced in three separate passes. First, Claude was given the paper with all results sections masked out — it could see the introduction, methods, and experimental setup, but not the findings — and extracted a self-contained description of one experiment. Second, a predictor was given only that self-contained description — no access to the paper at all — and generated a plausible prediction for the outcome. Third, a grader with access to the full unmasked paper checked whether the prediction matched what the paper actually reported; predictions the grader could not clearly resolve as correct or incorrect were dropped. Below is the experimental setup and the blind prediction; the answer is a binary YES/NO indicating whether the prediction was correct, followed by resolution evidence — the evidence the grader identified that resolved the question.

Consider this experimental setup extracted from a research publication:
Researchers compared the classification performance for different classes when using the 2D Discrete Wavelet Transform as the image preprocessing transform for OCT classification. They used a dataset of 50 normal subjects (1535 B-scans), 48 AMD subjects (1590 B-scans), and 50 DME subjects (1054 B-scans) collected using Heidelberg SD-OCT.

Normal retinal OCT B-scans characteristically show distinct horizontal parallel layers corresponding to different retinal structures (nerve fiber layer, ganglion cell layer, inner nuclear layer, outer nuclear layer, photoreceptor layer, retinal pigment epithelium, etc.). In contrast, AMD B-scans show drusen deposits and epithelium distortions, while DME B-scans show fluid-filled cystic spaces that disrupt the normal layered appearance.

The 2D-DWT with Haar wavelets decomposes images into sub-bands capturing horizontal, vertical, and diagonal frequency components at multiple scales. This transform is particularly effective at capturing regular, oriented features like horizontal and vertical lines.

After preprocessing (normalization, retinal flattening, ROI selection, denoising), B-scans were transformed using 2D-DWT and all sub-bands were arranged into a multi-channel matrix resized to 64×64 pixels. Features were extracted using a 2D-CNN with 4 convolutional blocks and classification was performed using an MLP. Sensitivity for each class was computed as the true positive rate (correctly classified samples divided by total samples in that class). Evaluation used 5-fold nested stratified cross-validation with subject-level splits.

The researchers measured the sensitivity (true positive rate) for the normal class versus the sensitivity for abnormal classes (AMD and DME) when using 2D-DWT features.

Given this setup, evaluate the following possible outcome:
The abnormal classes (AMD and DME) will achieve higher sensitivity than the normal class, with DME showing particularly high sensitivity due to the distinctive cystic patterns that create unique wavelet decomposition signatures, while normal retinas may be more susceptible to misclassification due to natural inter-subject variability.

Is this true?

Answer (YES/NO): NO